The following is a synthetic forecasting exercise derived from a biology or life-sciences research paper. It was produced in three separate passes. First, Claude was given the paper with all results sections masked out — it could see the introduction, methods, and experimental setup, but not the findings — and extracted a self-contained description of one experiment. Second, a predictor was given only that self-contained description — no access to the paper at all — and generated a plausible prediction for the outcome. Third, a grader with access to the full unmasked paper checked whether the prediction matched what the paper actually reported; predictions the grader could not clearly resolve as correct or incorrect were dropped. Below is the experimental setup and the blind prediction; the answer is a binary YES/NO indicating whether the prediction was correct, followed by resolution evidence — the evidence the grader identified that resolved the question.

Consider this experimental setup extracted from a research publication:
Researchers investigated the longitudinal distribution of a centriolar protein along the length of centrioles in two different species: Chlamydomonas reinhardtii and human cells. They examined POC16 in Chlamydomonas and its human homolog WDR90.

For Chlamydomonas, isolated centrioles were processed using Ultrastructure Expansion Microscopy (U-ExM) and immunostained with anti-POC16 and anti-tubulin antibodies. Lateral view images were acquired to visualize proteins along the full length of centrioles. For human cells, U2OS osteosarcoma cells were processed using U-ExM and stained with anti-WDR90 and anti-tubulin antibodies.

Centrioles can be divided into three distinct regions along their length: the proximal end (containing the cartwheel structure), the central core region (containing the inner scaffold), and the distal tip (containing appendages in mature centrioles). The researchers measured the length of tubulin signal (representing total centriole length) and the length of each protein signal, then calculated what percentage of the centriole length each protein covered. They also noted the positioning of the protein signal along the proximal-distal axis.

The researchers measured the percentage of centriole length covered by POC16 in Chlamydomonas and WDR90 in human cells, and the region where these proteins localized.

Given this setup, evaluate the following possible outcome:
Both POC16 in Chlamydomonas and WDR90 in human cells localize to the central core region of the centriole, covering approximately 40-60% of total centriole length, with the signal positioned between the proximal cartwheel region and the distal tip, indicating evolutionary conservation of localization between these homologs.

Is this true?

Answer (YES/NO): YES